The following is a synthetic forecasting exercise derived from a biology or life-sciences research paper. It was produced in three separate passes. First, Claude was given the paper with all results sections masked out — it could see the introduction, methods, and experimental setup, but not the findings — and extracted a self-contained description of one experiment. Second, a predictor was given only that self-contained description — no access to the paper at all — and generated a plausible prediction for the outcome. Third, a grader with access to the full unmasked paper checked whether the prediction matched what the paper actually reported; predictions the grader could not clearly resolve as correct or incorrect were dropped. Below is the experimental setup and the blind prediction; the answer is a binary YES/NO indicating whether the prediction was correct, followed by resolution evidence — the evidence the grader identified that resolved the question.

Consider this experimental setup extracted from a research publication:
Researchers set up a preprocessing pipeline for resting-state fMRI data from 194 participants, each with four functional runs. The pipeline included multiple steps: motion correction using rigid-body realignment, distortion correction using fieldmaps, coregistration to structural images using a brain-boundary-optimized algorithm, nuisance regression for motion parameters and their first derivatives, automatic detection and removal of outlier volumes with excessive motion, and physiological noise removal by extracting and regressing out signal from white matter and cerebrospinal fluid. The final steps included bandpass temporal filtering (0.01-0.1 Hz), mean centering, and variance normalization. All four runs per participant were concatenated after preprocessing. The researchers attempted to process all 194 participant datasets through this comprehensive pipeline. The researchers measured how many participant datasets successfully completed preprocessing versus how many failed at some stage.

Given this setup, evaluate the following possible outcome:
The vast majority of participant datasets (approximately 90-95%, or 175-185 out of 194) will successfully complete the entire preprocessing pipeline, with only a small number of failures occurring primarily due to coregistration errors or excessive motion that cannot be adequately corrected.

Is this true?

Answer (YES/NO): NO